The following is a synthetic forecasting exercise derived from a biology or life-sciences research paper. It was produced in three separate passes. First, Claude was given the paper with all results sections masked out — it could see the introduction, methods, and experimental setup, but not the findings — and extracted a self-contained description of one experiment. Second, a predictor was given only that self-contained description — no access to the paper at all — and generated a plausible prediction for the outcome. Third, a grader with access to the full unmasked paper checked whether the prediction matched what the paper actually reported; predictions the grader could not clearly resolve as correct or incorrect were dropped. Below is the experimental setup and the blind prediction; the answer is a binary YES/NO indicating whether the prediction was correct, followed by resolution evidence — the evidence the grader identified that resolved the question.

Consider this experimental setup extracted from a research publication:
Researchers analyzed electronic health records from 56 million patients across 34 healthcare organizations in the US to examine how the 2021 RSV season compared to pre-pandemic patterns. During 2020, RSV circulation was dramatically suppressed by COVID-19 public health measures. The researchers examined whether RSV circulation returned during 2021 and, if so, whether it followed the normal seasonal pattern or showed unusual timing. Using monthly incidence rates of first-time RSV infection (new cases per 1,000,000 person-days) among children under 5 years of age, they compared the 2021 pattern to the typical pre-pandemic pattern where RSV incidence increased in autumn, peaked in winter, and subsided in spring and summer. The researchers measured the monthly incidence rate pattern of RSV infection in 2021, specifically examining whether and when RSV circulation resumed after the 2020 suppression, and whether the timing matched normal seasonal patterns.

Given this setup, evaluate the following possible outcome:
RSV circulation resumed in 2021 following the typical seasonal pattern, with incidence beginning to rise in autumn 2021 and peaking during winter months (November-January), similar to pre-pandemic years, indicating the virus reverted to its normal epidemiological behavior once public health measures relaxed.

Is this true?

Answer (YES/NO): NO